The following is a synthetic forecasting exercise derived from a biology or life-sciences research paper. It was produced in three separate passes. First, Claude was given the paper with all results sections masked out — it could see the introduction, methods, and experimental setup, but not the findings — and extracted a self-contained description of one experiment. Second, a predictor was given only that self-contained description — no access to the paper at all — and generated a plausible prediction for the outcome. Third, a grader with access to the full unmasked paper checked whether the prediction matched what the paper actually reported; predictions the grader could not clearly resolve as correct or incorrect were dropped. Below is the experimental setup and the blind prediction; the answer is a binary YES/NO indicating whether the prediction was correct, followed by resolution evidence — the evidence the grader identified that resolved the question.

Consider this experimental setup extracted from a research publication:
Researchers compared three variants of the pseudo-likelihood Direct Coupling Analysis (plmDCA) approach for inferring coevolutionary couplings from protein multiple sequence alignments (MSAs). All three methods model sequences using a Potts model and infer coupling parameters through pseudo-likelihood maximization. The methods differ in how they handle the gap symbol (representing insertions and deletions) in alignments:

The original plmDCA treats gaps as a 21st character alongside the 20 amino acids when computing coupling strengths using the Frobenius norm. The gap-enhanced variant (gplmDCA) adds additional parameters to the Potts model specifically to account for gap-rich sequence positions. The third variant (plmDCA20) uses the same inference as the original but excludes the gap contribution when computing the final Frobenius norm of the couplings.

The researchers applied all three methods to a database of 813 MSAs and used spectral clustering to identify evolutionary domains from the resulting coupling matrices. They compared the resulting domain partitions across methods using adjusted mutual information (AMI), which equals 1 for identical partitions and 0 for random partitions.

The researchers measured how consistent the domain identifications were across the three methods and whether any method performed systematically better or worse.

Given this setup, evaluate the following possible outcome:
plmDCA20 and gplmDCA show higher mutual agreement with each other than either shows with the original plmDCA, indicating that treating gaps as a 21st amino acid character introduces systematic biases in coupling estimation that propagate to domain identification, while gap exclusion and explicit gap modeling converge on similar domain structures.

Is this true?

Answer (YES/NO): NO